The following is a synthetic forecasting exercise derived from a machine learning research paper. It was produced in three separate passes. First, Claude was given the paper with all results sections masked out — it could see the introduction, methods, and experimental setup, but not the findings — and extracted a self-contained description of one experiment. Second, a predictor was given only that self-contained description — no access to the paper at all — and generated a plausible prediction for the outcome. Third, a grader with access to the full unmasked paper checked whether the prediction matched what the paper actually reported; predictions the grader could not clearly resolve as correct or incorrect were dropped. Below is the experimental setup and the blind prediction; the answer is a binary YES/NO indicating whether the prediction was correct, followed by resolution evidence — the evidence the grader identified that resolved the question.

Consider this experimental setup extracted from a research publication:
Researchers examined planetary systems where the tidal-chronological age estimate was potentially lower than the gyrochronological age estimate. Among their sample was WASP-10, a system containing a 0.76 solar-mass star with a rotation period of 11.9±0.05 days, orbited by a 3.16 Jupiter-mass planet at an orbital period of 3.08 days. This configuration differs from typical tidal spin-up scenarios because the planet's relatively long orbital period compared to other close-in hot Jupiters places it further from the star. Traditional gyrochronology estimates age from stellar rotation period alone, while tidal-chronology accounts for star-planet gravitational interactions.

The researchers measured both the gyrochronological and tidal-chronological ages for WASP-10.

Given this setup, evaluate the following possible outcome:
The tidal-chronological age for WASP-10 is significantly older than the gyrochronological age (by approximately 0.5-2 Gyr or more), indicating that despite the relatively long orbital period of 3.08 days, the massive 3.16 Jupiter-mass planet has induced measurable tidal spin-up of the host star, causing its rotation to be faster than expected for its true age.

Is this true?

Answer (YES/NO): NO